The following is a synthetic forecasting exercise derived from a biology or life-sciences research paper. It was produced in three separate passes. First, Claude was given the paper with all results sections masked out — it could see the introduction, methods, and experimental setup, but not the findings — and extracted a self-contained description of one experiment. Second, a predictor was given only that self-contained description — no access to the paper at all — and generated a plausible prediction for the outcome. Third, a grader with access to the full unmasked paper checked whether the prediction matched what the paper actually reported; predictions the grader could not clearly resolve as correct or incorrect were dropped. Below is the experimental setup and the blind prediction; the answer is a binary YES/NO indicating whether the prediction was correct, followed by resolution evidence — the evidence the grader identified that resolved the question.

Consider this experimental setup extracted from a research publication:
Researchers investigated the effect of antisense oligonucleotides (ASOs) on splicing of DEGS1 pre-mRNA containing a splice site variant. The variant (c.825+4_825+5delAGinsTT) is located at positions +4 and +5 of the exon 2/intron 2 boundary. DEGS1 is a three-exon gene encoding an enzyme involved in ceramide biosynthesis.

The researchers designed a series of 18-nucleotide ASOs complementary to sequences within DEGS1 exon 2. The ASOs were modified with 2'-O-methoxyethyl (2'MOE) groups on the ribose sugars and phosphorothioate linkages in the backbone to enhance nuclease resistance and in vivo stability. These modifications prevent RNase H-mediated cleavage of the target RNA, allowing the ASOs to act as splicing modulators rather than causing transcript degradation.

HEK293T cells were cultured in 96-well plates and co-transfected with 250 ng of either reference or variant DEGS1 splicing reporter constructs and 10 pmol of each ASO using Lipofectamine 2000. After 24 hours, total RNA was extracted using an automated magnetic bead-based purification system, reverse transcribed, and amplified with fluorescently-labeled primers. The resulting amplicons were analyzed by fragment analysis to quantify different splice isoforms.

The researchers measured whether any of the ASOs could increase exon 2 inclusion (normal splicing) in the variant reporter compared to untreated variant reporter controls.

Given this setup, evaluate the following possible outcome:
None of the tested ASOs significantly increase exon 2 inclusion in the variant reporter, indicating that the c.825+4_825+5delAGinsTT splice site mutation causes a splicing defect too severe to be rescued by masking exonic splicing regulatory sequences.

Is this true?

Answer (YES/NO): YES